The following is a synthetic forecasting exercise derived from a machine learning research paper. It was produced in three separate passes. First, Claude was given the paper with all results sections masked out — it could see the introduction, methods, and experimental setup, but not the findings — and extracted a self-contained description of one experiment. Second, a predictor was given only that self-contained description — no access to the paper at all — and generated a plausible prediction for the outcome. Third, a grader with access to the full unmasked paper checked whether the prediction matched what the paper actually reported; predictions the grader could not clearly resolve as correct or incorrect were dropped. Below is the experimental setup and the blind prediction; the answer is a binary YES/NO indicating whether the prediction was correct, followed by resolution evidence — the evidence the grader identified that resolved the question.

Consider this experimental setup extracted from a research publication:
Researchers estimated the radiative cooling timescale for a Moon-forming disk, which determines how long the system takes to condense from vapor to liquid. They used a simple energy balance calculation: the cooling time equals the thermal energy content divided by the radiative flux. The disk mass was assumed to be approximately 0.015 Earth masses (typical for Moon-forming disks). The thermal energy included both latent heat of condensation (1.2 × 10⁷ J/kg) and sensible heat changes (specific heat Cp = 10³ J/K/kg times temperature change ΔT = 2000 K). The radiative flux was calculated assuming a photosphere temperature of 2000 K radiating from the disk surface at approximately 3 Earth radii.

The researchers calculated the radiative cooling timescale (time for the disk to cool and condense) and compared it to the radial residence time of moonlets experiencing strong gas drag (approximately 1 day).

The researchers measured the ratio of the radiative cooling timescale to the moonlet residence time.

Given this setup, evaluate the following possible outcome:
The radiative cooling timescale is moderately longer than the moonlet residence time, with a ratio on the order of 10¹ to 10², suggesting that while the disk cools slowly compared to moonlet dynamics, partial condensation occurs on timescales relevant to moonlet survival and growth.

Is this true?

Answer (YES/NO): NO